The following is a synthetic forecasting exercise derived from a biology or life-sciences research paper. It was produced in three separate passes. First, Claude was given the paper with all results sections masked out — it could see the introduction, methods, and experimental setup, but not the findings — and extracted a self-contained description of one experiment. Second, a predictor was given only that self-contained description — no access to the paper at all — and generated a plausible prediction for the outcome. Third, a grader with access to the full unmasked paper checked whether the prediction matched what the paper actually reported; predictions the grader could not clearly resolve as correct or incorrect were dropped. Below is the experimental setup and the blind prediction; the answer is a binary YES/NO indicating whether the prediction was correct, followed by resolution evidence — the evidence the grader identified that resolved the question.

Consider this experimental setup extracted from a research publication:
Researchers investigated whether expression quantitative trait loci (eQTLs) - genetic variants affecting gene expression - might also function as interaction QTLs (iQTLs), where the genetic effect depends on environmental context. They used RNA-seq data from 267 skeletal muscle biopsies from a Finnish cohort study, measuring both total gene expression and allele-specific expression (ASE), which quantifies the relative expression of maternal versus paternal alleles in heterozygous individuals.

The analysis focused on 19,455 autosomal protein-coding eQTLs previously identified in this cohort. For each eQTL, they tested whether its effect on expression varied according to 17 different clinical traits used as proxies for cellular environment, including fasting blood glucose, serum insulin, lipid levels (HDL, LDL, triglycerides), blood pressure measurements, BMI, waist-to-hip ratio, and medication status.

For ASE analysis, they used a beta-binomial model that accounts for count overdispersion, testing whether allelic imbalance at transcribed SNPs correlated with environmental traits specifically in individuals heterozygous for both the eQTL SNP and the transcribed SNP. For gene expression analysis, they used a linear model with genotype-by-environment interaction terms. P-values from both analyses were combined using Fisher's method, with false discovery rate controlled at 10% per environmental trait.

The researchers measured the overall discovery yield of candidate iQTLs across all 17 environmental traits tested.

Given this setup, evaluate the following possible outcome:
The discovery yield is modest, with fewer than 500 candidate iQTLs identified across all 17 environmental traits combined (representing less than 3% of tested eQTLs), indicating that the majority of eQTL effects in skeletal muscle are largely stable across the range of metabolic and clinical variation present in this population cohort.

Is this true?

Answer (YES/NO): NO